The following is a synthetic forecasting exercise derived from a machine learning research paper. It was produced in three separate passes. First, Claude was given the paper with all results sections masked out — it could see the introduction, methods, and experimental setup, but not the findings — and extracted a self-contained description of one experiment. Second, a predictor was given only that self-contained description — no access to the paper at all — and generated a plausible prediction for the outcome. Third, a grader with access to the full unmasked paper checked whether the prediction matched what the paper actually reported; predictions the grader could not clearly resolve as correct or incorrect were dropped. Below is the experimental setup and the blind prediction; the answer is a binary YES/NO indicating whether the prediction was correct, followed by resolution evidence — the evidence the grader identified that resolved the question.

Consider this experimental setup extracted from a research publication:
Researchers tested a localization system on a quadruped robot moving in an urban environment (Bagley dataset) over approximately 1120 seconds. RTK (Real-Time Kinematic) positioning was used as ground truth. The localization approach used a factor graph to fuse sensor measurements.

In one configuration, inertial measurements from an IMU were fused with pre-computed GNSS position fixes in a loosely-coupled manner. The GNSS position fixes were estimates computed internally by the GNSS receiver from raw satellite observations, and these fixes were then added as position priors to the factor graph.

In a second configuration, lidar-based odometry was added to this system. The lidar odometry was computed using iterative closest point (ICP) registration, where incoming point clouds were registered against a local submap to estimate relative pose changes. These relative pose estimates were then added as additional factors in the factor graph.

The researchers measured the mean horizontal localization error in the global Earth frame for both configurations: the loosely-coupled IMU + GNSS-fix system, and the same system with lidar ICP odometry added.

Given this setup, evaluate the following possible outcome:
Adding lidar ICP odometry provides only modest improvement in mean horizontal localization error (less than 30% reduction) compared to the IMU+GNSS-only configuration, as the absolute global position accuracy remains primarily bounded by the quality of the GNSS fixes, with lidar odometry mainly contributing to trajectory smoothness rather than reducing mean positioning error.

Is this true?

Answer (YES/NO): NO